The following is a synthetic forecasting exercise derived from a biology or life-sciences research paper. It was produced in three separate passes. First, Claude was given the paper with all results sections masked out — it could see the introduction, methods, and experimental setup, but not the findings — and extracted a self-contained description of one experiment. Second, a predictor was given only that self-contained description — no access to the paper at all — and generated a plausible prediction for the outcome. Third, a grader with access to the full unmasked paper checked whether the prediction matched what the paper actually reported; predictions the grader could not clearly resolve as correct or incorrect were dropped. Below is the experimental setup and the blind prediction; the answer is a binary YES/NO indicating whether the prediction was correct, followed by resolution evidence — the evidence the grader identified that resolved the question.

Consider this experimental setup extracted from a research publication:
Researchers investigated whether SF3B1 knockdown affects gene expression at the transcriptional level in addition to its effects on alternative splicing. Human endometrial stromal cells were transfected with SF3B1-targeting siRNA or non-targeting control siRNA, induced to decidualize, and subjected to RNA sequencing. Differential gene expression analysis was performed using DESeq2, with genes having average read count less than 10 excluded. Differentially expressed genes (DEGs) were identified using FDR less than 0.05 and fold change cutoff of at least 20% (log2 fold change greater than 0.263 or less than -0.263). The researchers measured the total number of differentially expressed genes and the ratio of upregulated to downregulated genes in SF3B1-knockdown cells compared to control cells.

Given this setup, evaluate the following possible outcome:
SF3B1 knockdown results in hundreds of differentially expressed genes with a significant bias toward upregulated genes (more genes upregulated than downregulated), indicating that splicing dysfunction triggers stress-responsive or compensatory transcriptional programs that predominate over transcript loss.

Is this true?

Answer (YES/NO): NO